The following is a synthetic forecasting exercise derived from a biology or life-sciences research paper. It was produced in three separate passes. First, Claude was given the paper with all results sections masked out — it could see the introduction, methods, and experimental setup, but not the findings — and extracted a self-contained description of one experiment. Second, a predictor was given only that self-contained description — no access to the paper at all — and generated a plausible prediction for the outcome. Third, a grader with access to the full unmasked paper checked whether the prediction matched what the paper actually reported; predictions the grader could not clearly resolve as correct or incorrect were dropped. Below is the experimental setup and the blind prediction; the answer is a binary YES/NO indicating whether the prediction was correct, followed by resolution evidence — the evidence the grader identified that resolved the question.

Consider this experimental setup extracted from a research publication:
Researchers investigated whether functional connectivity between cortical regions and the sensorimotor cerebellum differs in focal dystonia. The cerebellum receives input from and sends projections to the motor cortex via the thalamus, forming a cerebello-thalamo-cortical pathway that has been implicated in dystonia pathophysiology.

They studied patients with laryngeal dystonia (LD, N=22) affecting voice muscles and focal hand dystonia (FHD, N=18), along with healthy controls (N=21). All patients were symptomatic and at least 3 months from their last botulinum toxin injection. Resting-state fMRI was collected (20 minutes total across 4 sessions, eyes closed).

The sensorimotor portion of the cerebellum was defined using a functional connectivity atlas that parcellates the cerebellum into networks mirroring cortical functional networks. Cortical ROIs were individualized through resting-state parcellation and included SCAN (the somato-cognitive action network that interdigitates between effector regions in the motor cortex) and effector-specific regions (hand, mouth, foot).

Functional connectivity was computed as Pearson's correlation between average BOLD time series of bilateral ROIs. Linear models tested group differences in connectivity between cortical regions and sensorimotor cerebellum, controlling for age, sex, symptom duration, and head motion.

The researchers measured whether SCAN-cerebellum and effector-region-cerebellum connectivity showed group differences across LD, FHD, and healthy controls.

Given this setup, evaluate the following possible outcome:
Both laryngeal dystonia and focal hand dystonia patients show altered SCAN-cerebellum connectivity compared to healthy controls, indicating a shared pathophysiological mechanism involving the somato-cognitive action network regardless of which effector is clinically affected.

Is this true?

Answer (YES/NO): NO